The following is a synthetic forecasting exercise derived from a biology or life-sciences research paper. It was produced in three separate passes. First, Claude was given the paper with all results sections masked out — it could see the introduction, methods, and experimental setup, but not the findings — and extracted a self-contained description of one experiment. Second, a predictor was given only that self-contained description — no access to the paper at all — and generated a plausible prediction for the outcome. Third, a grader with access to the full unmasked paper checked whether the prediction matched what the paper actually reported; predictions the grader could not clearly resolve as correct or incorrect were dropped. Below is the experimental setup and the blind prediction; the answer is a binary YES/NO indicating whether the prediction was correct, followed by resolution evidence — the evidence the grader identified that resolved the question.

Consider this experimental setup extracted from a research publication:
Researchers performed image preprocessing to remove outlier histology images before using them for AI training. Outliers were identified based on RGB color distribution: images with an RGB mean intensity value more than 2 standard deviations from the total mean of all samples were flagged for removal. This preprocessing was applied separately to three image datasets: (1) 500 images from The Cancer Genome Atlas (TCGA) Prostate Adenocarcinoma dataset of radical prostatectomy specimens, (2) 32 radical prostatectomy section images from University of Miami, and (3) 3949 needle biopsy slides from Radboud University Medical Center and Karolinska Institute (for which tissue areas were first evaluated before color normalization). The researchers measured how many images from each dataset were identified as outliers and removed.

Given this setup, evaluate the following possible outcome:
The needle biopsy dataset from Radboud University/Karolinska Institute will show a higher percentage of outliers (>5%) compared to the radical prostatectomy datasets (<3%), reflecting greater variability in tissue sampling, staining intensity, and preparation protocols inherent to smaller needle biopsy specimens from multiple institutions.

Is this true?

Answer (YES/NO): NO